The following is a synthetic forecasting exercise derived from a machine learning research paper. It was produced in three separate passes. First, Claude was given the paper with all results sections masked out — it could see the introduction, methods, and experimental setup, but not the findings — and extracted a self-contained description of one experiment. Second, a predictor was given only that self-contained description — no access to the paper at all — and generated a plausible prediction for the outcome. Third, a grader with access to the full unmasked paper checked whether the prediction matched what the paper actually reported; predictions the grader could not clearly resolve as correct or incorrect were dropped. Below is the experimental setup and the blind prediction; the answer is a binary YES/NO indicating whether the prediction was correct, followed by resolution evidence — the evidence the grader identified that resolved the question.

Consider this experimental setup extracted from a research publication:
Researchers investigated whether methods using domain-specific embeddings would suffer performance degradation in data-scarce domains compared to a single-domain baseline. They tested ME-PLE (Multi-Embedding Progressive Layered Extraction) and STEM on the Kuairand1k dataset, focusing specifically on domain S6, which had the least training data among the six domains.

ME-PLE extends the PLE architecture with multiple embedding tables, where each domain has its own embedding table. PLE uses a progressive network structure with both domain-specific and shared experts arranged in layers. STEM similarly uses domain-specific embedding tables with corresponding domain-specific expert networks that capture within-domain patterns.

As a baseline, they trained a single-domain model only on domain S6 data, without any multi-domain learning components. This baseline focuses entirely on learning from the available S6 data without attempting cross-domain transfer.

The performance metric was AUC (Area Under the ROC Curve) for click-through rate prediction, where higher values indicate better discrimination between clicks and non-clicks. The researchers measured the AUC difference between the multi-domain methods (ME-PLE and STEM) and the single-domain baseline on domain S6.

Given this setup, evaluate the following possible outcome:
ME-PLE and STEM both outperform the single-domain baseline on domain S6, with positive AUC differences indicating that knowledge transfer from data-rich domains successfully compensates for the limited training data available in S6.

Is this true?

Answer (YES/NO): NO